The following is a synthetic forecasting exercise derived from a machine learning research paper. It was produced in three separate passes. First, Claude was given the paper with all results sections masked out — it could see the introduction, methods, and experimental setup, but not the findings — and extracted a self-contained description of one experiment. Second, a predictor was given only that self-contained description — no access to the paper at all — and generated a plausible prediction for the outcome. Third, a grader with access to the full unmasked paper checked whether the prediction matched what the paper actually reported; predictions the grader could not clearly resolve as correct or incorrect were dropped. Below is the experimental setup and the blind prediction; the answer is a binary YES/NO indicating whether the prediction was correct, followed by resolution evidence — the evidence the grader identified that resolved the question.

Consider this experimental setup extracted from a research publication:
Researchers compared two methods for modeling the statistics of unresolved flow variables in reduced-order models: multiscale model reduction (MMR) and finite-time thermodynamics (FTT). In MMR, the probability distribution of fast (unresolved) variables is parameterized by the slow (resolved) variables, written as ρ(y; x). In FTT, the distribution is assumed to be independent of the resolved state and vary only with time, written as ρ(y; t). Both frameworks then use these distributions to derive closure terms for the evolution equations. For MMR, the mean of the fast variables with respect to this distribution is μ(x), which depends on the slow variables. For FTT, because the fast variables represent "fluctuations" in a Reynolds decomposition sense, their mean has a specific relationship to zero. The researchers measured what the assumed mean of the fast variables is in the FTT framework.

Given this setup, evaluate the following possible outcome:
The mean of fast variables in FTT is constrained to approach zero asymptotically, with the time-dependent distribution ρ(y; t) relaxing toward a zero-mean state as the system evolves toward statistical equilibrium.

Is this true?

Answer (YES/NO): NO